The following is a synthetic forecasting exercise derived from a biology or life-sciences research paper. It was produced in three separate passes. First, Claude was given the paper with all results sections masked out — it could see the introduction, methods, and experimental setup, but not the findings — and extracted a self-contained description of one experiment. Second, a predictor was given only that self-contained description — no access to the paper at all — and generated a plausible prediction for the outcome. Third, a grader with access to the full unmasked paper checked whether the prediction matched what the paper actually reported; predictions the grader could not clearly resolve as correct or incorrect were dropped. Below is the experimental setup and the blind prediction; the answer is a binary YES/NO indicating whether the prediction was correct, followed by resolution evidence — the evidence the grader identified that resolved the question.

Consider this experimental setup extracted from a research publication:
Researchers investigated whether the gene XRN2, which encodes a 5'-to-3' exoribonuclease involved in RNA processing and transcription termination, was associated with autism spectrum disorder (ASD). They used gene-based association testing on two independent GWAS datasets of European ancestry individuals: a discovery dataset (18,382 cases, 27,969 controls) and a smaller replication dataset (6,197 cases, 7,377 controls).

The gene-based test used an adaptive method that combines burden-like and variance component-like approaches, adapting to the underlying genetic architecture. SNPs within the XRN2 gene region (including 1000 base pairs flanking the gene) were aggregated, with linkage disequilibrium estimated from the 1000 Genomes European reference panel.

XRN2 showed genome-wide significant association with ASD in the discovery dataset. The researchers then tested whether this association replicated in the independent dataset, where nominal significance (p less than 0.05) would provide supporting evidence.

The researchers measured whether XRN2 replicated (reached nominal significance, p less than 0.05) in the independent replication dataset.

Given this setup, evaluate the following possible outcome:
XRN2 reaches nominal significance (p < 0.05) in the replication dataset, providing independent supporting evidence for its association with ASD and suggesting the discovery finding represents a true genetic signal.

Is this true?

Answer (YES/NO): NO